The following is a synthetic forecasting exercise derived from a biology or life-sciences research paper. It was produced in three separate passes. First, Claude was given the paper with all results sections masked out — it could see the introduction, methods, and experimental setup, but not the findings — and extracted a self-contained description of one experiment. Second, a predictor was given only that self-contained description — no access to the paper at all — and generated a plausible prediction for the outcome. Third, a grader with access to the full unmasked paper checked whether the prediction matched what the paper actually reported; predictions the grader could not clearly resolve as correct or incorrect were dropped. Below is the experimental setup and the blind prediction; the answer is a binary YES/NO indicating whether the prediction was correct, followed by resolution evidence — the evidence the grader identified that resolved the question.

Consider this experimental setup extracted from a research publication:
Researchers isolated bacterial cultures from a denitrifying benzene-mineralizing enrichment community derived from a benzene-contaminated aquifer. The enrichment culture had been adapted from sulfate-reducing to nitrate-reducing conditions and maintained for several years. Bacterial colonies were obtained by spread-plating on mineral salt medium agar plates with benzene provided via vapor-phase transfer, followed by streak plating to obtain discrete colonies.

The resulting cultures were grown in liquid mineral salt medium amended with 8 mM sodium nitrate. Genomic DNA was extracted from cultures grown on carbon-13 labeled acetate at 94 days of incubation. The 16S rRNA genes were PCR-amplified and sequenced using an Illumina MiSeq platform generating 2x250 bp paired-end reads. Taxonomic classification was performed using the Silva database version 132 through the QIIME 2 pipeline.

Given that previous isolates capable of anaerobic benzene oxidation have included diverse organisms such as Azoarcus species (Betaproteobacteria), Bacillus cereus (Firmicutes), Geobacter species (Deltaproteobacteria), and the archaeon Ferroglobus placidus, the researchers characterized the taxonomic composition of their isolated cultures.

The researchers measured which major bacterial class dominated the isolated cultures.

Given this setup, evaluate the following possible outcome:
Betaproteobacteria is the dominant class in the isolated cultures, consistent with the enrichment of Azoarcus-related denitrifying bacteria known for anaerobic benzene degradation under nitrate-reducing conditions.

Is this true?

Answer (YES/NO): NO